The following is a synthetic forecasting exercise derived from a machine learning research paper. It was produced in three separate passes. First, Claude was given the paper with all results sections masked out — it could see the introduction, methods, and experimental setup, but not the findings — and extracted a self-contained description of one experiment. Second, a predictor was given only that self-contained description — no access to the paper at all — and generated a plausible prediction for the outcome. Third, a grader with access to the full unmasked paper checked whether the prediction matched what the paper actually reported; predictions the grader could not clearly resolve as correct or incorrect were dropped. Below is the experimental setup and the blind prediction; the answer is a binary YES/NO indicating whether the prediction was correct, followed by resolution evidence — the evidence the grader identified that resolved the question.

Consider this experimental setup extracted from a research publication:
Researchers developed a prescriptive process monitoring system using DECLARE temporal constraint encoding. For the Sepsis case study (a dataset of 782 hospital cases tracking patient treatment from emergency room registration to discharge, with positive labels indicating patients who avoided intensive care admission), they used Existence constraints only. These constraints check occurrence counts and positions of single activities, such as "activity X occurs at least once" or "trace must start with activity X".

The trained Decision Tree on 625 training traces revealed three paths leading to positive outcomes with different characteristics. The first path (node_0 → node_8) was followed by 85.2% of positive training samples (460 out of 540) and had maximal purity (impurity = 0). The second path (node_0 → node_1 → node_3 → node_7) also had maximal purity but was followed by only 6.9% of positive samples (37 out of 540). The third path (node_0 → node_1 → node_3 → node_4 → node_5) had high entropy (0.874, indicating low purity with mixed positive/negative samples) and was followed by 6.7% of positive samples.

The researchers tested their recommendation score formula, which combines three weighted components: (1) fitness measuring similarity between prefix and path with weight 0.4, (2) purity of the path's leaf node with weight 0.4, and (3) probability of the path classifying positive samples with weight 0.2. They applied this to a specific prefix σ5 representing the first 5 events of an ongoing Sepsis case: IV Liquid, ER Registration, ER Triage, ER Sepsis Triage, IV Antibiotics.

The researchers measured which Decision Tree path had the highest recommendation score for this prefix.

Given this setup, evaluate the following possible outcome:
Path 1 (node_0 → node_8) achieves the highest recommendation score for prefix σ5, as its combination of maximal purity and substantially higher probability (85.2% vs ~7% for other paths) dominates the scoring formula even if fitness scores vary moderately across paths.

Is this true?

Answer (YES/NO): YES